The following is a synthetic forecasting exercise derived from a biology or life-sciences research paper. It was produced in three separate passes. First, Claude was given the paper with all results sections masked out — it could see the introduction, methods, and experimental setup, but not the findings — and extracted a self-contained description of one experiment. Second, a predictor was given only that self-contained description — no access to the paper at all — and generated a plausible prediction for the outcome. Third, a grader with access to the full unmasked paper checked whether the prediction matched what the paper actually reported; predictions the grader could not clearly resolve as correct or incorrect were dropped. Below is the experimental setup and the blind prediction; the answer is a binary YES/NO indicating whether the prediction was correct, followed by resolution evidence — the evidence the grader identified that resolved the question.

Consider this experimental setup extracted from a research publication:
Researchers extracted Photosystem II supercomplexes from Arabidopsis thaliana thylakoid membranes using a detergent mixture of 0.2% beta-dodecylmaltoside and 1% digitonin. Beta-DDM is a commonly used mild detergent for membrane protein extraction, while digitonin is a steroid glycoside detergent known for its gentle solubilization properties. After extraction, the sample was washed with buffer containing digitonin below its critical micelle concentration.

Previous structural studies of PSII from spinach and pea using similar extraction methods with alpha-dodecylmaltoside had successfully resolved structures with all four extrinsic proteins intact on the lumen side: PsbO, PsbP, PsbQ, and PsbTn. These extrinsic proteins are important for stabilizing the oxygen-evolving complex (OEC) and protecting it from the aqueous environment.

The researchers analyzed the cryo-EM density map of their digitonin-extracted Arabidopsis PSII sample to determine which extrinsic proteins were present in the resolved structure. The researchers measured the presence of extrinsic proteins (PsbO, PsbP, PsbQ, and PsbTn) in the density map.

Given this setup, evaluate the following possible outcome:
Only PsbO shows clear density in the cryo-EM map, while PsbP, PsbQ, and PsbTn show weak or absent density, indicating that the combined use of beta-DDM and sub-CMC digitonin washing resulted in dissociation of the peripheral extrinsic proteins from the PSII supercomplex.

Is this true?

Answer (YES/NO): YES